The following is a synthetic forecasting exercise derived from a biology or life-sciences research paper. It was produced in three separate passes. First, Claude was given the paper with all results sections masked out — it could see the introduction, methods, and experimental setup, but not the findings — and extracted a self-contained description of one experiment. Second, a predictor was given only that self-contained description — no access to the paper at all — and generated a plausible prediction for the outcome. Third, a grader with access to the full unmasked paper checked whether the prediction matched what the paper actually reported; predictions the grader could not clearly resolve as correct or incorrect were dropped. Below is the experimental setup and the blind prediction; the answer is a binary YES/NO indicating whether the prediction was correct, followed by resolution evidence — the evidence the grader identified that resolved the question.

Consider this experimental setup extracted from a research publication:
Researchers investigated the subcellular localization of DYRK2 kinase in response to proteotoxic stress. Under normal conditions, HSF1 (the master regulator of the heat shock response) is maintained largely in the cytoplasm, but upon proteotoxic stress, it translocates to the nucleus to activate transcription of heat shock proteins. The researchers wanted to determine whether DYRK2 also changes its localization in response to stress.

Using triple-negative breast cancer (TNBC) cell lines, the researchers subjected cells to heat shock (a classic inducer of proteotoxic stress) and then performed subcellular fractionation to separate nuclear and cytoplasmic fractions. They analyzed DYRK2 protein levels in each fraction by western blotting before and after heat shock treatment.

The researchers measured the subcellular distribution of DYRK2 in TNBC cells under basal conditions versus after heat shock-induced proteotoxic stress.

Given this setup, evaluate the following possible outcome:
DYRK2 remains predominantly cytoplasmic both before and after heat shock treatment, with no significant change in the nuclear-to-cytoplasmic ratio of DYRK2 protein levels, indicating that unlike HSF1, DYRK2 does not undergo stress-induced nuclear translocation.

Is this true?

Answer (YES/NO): NO